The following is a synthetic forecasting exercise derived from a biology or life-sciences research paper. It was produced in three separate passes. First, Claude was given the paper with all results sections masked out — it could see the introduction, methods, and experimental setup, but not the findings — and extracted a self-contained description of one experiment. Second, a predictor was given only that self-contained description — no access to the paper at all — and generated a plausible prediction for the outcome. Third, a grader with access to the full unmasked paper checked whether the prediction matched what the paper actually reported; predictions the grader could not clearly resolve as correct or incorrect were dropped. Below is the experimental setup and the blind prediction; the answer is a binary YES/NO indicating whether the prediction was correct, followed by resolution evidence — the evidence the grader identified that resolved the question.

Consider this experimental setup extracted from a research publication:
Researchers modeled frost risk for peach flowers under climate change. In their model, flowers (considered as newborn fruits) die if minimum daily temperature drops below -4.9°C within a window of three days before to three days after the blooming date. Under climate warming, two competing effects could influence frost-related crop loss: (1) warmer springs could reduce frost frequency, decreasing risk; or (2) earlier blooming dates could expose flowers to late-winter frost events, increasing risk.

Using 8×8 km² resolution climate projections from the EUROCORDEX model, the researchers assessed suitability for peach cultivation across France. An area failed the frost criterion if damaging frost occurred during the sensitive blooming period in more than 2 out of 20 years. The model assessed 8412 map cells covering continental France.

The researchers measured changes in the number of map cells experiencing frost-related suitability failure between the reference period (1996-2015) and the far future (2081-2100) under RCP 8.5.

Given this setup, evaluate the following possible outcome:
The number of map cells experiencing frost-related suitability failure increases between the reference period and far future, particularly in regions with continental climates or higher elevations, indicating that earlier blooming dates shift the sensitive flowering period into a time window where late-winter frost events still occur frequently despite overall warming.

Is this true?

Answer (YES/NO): NO